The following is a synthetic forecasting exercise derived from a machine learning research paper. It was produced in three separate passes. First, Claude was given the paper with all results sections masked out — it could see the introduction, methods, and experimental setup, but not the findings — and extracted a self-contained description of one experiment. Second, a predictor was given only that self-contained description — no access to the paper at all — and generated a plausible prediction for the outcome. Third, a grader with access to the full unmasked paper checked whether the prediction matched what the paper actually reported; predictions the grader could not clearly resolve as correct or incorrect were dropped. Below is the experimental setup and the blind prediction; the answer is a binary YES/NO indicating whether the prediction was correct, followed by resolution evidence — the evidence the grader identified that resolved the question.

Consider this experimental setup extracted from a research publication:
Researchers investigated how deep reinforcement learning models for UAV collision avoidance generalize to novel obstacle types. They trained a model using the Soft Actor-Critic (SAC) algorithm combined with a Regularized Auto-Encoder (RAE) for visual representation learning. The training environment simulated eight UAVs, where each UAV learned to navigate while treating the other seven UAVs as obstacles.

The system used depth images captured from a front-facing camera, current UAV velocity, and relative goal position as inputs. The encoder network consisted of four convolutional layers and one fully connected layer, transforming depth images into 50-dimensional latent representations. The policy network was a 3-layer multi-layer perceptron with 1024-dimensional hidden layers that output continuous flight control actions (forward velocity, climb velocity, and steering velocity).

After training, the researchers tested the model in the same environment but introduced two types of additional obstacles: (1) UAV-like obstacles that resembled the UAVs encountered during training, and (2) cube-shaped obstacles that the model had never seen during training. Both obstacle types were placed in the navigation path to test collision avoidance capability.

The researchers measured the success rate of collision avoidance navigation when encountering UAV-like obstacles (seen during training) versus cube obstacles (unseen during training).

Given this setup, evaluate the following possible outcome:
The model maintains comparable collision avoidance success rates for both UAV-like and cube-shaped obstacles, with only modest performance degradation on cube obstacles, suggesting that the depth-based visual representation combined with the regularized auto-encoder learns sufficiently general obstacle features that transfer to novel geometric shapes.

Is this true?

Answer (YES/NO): NO